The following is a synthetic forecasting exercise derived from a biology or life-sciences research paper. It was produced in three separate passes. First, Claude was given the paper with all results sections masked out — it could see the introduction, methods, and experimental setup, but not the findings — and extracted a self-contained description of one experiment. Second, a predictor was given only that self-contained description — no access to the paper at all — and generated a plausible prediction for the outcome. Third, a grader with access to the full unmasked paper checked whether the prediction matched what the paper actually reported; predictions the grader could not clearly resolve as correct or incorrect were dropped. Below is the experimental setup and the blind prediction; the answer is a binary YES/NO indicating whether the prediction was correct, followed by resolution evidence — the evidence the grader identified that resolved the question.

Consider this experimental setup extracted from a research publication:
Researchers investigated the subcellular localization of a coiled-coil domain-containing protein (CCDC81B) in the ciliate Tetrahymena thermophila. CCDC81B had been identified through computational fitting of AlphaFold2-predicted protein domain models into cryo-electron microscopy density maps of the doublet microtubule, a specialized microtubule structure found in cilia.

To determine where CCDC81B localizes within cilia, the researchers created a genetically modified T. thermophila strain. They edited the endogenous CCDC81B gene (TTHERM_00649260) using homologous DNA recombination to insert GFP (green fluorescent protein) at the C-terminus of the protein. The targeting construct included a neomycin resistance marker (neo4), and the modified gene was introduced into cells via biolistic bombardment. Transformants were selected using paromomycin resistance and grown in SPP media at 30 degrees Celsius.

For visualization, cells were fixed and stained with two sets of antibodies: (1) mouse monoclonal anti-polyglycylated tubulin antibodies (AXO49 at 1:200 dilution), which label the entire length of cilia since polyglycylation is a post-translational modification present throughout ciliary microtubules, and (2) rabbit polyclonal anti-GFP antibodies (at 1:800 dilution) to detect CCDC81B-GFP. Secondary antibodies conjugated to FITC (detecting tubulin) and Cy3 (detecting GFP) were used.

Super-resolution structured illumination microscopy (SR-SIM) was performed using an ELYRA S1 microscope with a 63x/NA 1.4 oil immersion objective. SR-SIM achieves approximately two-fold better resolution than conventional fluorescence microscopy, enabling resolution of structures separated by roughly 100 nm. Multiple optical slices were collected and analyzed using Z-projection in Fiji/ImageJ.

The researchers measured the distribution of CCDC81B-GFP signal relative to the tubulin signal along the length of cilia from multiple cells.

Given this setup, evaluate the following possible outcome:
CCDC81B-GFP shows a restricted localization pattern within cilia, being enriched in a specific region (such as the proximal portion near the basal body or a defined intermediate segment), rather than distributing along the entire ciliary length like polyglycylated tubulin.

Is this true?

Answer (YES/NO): YES